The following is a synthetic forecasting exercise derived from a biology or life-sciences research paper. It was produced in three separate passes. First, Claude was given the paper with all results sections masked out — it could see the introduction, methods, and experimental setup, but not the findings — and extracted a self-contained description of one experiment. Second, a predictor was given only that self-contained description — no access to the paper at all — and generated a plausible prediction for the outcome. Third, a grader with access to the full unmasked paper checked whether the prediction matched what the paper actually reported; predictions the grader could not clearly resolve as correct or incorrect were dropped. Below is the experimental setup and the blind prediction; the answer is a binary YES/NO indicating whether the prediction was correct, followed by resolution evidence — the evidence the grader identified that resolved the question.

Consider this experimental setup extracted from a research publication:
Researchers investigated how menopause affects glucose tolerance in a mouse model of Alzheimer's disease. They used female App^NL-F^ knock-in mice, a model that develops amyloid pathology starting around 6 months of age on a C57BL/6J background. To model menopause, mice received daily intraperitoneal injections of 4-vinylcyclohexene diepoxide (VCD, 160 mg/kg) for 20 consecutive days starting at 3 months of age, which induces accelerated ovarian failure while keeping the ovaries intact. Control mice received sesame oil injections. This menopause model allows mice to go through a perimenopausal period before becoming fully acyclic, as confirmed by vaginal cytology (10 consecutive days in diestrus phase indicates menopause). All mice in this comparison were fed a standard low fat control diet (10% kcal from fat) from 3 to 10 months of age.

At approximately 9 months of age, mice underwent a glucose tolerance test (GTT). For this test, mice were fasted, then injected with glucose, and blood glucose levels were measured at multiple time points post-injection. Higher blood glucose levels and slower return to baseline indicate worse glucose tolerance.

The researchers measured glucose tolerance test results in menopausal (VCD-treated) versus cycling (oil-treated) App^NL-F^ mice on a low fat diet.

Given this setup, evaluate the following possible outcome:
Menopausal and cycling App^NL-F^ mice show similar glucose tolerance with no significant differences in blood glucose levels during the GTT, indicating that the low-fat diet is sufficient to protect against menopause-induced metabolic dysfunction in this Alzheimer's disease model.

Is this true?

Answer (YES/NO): NO